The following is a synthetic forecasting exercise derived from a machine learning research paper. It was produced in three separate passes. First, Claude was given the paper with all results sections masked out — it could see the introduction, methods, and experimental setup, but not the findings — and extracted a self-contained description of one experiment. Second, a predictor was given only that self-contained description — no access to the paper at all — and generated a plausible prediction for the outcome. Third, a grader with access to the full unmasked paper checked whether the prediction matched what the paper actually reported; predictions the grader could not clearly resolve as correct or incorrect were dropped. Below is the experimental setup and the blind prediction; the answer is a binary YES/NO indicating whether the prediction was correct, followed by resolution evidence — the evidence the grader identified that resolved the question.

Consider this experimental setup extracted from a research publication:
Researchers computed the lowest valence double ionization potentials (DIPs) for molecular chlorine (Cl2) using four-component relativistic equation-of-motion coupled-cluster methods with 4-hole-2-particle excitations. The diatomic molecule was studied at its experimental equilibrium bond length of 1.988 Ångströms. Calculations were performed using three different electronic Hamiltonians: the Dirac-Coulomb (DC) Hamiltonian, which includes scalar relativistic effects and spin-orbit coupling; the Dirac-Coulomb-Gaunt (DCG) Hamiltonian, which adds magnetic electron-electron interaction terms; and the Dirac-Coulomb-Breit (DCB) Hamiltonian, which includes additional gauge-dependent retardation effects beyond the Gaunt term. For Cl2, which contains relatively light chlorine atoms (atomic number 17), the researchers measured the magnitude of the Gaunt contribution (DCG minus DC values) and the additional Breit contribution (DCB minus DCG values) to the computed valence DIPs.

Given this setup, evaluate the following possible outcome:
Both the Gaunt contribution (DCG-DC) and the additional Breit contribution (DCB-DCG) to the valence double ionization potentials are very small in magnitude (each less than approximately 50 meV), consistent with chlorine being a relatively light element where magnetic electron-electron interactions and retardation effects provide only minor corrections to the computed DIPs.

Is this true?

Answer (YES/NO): YES